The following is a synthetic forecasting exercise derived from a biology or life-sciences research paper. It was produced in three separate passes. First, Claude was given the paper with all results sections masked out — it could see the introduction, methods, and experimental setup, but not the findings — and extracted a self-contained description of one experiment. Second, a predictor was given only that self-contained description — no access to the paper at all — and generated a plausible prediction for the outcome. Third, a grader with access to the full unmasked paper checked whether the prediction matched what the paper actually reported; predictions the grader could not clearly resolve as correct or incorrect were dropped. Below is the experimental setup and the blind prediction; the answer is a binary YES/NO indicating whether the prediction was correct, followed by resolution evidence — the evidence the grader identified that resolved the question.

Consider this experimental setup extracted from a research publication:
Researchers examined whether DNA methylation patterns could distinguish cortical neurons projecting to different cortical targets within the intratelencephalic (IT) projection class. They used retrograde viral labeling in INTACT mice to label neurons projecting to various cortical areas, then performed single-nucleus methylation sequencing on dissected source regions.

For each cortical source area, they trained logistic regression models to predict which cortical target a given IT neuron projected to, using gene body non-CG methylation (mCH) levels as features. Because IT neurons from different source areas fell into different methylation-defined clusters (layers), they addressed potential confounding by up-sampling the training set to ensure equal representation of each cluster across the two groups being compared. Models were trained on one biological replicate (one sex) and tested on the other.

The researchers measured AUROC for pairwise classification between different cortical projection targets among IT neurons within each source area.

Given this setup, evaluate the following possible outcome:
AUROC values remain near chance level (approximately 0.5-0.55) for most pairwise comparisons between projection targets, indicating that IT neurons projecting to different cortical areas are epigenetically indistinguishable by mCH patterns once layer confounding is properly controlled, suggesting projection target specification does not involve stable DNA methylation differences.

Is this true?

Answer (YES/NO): NO